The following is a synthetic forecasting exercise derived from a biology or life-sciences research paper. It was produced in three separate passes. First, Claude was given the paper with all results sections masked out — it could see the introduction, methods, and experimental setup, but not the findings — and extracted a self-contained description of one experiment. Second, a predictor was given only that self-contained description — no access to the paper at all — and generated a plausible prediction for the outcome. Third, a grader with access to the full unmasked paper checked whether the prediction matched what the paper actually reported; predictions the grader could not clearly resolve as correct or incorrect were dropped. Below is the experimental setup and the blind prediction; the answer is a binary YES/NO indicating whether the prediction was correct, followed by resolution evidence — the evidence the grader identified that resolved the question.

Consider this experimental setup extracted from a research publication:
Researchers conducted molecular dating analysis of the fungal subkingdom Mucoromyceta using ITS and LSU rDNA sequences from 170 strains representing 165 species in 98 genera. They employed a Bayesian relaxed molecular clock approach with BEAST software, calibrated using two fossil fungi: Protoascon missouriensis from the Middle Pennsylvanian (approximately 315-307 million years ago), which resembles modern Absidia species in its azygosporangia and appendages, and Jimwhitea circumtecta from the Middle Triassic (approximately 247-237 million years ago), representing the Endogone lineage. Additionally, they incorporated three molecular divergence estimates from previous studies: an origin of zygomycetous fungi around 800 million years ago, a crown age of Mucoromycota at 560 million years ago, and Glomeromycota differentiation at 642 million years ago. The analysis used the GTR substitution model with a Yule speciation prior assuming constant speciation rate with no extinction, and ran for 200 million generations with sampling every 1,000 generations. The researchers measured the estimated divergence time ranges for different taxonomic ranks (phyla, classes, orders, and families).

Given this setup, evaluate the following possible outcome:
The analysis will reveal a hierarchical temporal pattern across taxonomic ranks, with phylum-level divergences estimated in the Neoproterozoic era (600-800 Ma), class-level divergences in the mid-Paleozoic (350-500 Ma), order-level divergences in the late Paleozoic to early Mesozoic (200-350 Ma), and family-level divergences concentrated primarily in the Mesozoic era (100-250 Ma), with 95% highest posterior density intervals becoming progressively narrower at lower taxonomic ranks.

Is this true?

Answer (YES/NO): NO